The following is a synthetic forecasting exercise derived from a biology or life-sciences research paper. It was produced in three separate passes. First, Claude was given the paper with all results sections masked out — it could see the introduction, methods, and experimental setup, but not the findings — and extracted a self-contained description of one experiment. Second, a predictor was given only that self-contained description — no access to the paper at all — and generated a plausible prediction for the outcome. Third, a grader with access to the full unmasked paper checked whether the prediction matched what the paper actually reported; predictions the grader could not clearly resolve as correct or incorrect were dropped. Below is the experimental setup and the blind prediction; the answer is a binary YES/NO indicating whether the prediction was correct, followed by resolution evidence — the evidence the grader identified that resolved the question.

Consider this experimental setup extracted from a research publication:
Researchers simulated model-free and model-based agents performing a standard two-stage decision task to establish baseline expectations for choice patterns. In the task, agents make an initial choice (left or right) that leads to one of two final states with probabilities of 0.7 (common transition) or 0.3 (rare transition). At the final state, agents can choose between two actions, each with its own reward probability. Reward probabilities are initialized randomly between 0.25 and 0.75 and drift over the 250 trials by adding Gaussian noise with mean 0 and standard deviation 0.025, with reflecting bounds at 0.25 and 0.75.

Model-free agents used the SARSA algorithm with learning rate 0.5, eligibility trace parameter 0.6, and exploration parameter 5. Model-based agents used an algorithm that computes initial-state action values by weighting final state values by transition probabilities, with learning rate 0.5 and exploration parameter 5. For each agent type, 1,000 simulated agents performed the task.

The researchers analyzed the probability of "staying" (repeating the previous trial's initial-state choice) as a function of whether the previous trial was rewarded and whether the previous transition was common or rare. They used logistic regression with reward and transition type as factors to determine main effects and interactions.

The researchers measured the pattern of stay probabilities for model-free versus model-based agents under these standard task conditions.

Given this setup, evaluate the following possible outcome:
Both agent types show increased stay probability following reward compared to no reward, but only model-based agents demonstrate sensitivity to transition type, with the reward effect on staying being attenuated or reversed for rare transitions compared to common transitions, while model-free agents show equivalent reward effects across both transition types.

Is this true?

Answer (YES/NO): NO